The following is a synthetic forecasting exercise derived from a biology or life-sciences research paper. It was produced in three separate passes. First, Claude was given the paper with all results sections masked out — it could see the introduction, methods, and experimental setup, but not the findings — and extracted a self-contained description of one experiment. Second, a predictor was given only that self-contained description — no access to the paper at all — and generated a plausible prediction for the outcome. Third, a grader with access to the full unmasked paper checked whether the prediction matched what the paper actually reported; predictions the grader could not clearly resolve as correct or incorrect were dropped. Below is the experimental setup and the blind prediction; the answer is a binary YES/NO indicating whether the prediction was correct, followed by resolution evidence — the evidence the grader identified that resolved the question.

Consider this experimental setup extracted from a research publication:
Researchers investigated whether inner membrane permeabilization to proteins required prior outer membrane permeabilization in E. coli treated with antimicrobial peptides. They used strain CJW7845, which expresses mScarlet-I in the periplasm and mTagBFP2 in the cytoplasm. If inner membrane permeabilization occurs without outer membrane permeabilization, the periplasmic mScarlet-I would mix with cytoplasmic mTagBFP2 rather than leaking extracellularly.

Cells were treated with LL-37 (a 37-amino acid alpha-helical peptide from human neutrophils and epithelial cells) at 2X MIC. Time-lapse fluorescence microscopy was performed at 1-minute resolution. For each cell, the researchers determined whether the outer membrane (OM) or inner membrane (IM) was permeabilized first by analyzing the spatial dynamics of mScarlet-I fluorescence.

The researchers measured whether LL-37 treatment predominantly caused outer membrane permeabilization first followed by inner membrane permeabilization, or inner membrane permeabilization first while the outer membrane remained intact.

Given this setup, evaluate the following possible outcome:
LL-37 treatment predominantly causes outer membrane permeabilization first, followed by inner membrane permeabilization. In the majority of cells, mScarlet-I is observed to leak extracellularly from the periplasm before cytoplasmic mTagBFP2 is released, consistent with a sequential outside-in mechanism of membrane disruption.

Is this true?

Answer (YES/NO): YES